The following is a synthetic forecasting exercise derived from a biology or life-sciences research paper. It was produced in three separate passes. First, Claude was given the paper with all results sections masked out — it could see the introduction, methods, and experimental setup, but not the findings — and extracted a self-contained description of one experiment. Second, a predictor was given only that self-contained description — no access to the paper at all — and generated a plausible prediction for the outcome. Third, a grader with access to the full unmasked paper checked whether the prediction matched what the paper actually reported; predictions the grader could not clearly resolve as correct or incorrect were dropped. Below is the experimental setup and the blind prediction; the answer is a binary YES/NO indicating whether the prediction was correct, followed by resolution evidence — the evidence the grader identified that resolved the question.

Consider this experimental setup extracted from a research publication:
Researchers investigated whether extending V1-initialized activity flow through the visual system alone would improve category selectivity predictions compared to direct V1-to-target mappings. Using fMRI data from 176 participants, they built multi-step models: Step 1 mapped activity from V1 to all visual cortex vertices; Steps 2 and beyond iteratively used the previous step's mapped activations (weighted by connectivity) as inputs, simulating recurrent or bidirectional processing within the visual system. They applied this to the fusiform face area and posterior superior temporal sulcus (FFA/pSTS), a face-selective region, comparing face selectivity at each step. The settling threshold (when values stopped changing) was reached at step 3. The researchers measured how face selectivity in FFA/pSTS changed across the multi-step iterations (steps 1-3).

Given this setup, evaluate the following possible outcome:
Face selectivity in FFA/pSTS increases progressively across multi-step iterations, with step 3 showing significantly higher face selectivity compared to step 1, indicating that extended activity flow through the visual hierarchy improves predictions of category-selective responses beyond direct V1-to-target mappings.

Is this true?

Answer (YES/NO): NO